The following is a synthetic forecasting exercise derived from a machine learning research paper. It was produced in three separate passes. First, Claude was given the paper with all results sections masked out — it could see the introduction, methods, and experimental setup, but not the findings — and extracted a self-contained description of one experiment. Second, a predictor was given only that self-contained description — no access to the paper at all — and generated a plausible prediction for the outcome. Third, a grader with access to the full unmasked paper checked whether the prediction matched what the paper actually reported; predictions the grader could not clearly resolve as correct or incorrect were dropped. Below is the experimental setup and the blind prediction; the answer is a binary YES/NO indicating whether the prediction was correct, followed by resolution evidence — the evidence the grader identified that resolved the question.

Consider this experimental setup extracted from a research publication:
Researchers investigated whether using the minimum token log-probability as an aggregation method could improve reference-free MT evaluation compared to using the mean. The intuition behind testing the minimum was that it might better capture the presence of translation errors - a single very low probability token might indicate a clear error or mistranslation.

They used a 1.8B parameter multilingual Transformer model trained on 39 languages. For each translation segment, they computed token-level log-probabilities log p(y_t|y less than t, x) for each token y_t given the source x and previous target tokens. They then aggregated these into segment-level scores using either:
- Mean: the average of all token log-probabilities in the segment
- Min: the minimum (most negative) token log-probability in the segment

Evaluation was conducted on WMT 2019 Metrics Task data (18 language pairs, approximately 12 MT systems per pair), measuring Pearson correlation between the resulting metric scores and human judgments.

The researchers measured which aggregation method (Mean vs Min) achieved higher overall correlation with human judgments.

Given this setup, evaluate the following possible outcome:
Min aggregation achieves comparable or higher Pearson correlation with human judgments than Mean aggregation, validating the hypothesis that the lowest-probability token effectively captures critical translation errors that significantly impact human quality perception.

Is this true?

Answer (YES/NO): NO